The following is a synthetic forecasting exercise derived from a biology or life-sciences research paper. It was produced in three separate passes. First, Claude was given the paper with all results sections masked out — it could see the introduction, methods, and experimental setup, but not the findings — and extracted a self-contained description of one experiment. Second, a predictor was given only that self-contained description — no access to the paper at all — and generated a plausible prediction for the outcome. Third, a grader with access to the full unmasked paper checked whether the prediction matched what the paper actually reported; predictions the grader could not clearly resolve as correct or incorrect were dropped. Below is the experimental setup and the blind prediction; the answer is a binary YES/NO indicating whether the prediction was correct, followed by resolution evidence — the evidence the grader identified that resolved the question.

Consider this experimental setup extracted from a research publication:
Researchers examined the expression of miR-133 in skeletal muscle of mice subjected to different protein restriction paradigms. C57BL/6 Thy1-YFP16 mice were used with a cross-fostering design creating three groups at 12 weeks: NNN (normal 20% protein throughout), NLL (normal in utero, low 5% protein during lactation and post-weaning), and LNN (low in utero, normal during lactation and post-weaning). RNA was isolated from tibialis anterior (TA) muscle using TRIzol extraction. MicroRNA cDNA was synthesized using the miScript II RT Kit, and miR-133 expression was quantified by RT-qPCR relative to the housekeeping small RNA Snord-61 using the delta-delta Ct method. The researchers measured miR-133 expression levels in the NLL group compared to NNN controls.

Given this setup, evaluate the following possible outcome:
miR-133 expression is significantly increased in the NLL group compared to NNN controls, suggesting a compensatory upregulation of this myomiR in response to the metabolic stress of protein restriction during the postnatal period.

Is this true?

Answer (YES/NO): NO